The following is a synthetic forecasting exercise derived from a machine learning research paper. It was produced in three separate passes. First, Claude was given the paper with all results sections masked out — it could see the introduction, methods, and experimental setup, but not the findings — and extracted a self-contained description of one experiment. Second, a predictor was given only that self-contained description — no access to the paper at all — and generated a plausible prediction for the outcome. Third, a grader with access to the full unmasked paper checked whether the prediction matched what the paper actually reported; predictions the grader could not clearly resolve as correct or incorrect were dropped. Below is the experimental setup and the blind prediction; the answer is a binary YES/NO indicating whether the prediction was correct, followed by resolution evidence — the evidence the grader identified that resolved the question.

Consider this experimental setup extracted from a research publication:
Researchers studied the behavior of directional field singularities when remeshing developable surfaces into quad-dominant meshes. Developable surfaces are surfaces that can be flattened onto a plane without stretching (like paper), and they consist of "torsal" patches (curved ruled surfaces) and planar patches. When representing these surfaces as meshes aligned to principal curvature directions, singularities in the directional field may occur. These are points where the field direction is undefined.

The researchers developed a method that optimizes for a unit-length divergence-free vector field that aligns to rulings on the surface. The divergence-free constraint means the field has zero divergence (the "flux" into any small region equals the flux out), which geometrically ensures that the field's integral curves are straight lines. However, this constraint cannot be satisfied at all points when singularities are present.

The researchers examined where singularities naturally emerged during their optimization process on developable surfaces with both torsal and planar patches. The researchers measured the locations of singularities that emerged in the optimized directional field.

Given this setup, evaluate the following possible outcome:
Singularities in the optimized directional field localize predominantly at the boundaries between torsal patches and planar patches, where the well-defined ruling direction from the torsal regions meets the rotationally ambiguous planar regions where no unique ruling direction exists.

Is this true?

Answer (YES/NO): NO